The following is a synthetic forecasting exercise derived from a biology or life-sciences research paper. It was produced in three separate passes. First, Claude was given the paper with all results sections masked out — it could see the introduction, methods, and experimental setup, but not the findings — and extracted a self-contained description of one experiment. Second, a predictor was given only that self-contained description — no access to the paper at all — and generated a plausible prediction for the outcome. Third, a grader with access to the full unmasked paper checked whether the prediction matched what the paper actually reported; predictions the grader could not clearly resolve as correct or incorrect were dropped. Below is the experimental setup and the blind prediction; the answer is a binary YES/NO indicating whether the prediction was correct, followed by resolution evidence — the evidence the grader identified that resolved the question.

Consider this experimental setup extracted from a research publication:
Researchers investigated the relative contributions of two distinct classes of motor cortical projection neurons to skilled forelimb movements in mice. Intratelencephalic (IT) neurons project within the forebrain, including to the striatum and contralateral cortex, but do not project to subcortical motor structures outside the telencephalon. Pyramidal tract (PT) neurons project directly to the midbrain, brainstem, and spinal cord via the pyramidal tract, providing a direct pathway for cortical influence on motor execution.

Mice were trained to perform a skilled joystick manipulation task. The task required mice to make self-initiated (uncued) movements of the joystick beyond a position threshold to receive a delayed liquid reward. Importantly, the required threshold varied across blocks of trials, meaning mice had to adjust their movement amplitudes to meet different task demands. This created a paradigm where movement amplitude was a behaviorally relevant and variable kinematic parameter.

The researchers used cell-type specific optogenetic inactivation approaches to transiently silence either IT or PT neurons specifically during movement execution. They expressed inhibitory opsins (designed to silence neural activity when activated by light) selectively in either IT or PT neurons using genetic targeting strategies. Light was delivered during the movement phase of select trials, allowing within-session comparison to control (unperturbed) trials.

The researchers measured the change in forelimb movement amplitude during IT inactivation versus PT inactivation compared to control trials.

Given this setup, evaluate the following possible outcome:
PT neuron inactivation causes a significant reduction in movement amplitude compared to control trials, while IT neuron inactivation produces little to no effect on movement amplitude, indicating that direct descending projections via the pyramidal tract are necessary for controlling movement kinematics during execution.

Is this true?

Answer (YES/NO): NO